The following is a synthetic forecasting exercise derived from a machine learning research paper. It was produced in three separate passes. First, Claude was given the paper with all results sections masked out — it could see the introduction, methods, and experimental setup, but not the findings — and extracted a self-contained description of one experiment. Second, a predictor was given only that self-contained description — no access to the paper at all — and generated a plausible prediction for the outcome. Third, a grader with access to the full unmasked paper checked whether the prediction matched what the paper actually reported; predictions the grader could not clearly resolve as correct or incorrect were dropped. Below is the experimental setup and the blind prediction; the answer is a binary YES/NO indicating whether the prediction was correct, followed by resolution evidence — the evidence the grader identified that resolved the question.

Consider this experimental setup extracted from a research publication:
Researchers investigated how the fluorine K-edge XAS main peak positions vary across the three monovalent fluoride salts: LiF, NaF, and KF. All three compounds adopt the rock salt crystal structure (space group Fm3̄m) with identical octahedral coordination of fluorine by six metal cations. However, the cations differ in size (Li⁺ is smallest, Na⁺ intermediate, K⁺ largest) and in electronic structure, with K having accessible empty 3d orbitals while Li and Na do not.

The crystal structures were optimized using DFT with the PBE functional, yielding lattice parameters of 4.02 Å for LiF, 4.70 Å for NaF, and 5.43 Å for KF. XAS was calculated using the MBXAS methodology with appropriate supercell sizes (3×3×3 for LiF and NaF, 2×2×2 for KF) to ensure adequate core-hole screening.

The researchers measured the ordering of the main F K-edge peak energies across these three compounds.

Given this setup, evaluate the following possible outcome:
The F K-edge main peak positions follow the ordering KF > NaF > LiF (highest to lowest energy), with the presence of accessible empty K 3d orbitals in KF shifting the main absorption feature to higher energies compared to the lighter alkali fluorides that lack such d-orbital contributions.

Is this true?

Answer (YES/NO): NO